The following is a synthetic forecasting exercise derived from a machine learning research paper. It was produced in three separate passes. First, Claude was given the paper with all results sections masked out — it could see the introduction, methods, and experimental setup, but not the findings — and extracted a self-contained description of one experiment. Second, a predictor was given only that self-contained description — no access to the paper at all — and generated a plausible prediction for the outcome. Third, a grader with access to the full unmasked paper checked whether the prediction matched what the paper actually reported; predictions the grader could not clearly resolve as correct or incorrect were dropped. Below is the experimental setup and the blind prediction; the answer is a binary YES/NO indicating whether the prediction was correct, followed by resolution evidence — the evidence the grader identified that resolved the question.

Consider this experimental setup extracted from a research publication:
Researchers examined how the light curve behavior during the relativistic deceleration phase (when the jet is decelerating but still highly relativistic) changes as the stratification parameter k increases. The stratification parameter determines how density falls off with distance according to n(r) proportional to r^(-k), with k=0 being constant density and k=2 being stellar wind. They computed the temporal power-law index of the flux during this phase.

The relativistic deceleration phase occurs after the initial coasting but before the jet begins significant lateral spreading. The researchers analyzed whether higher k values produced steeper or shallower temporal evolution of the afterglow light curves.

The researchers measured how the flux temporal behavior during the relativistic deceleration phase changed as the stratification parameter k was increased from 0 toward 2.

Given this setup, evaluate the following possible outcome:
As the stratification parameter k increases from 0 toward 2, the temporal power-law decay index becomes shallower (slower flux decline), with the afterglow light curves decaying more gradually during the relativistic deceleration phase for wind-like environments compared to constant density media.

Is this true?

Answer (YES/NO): YES